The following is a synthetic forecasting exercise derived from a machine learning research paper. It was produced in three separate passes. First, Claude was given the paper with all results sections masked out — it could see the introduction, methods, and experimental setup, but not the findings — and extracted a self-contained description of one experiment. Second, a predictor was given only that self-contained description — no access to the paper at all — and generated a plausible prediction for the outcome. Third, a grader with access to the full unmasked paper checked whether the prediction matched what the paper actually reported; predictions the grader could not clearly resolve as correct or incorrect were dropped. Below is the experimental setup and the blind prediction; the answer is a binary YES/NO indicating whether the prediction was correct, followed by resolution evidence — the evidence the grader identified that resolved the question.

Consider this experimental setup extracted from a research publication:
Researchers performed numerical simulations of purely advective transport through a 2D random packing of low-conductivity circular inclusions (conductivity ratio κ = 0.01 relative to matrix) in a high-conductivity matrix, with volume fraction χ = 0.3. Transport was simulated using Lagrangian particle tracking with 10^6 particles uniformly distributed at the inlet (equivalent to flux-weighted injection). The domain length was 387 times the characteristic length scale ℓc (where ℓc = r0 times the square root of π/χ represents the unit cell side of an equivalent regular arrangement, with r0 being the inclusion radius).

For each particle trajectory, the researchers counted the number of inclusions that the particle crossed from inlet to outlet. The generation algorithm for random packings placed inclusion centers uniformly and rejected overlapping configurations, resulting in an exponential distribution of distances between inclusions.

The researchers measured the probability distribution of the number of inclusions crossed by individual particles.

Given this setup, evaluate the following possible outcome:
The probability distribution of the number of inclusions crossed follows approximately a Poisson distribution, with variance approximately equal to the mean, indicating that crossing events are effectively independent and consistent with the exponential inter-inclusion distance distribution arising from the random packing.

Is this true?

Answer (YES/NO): YES